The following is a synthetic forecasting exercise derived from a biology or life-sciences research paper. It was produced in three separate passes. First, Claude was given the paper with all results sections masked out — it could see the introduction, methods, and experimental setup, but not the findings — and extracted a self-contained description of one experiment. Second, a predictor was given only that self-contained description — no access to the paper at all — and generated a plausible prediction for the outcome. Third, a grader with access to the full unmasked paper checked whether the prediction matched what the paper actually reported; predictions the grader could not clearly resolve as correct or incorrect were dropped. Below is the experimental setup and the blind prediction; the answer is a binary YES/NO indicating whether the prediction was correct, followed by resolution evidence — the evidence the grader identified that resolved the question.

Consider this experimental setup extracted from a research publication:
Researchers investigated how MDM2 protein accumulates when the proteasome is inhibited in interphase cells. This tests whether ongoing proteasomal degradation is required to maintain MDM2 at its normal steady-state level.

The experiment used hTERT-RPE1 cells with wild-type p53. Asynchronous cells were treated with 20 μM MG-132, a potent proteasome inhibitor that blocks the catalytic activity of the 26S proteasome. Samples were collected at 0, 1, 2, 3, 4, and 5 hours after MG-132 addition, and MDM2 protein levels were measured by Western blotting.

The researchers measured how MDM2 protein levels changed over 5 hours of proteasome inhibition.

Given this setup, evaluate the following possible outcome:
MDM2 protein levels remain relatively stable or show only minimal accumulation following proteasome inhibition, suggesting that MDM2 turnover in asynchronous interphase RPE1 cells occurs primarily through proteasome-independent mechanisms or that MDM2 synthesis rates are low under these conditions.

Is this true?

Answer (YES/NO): NO